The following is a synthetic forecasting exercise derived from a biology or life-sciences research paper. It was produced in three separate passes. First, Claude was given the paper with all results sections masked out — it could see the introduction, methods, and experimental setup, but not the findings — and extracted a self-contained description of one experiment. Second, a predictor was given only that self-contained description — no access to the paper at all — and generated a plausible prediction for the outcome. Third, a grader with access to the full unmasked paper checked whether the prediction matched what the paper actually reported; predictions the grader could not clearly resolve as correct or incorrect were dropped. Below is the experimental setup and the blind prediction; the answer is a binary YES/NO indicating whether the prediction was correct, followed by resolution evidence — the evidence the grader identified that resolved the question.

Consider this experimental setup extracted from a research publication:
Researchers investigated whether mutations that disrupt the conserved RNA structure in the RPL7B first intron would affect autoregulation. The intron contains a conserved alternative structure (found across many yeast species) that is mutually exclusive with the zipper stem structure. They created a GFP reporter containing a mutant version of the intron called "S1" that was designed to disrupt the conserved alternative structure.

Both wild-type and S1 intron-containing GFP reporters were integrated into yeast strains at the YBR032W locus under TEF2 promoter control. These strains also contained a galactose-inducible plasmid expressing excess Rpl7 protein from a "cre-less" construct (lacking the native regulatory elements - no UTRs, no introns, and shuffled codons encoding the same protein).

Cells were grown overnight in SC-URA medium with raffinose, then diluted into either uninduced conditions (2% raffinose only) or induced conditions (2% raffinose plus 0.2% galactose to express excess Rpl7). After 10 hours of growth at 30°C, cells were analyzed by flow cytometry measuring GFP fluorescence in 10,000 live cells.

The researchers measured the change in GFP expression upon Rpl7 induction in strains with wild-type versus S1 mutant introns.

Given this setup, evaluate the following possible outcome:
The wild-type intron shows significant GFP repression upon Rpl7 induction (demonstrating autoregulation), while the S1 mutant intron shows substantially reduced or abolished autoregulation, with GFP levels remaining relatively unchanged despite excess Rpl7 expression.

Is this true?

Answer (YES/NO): NO